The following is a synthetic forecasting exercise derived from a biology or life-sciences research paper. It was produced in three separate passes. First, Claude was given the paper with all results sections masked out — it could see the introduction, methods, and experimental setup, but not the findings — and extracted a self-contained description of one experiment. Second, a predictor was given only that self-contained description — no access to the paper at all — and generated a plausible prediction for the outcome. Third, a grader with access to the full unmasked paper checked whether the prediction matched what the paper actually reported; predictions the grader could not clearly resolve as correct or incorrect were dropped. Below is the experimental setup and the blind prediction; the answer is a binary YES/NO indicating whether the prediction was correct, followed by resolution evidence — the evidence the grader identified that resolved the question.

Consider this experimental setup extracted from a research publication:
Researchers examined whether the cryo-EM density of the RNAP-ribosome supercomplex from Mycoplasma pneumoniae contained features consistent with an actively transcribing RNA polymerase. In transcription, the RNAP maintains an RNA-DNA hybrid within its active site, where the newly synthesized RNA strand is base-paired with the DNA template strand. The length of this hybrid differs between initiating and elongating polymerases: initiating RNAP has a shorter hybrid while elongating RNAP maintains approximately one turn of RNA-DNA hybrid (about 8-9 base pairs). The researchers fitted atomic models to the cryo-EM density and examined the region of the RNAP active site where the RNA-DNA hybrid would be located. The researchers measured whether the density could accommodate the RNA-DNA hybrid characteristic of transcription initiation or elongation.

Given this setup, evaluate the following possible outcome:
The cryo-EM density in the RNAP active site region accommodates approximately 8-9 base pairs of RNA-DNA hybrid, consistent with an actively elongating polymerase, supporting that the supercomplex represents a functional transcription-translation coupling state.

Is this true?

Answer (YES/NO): YES